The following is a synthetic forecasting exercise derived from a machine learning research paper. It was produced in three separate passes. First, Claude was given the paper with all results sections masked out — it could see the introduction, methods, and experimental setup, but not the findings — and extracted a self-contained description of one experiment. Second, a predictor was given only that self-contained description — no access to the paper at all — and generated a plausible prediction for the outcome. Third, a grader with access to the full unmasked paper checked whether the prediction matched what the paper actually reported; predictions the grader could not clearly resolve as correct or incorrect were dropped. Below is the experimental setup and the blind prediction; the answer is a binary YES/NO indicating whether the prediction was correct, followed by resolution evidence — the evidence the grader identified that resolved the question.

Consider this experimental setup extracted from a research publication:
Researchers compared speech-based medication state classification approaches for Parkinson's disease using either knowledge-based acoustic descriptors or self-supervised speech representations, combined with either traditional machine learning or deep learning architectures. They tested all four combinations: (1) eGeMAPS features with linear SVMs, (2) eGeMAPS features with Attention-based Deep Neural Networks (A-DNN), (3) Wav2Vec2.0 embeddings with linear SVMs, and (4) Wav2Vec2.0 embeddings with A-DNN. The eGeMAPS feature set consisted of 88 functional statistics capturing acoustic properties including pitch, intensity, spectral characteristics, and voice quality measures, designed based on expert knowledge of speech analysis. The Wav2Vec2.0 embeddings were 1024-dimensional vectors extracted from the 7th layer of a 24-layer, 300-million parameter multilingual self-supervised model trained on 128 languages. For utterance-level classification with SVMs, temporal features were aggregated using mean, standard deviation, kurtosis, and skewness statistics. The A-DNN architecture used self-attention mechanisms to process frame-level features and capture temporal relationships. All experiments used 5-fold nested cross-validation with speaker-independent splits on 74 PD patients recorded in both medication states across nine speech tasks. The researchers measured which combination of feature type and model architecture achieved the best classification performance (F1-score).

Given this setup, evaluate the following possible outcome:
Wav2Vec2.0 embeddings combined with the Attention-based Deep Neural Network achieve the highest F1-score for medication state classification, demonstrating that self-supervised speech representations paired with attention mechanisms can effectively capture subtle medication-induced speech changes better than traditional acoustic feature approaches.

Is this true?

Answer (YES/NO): NO